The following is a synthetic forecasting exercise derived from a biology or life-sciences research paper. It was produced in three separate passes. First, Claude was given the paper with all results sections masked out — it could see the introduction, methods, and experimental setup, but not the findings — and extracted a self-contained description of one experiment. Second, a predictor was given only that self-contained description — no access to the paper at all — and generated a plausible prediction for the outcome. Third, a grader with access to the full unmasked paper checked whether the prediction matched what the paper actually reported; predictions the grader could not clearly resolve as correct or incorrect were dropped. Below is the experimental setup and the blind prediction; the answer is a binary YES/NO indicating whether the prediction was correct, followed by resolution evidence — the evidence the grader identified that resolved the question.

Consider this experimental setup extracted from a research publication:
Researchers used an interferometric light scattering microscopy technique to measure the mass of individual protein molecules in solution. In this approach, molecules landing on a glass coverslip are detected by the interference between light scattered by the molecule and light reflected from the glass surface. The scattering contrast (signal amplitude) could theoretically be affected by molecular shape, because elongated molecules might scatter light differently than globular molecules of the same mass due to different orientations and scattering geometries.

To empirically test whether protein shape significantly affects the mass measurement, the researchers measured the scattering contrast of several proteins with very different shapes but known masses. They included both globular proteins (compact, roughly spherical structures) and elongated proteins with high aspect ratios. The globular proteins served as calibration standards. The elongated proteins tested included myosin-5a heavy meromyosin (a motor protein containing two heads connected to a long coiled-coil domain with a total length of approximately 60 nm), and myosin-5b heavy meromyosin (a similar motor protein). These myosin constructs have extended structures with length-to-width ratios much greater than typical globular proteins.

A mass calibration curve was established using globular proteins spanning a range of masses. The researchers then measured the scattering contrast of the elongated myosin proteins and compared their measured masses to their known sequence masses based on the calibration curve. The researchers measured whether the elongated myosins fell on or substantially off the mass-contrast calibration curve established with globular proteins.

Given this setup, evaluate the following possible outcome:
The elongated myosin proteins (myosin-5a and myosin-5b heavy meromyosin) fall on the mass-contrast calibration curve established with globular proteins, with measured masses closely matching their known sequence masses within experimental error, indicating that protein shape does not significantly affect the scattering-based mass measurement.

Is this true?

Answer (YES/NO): YES